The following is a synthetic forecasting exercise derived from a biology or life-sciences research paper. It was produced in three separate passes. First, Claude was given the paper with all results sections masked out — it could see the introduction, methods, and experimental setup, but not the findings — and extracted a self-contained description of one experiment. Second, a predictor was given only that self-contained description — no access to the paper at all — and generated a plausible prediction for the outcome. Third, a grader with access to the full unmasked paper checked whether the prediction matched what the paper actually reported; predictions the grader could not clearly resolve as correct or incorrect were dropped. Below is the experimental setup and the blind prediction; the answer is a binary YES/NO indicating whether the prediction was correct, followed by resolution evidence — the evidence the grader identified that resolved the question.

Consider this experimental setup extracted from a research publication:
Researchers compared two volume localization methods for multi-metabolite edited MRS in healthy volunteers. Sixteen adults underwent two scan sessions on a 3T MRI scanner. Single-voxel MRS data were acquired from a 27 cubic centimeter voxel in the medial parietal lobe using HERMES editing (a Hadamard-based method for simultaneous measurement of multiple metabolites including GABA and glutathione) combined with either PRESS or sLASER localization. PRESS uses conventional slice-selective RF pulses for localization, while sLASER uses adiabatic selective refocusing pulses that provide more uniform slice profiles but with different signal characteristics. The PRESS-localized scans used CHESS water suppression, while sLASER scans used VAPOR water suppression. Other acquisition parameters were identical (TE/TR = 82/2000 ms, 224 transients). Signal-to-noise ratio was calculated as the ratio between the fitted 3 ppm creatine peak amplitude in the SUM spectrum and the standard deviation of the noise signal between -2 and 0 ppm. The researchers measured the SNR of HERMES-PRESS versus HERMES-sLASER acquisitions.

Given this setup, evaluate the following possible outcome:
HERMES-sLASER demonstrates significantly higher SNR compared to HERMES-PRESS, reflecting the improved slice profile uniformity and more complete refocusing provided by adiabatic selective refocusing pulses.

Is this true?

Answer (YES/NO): NO